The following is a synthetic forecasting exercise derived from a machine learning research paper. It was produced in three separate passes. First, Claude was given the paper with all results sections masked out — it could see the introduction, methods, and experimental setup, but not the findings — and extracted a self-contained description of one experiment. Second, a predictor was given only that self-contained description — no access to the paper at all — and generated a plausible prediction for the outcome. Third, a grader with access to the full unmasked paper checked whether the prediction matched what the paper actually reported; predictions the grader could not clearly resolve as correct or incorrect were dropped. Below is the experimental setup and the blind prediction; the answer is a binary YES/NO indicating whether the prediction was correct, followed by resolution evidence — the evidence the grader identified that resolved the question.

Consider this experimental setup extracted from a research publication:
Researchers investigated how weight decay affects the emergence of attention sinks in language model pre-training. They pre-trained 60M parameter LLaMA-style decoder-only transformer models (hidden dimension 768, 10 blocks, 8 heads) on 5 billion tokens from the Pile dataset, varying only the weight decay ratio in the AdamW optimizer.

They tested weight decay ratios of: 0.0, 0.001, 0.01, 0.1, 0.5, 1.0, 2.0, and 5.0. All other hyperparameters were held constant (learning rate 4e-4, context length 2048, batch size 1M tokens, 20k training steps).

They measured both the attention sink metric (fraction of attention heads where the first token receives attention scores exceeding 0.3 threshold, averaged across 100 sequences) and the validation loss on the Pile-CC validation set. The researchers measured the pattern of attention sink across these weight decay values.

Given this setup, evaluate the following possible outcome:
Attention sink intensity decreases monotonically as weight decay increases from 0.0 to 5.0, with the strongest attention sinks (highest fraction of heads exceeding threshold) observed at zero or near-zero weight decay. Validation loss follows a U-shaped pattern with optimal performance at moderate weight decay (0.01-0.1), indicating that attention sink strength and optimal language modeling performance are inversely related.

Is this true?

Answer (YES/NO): NO